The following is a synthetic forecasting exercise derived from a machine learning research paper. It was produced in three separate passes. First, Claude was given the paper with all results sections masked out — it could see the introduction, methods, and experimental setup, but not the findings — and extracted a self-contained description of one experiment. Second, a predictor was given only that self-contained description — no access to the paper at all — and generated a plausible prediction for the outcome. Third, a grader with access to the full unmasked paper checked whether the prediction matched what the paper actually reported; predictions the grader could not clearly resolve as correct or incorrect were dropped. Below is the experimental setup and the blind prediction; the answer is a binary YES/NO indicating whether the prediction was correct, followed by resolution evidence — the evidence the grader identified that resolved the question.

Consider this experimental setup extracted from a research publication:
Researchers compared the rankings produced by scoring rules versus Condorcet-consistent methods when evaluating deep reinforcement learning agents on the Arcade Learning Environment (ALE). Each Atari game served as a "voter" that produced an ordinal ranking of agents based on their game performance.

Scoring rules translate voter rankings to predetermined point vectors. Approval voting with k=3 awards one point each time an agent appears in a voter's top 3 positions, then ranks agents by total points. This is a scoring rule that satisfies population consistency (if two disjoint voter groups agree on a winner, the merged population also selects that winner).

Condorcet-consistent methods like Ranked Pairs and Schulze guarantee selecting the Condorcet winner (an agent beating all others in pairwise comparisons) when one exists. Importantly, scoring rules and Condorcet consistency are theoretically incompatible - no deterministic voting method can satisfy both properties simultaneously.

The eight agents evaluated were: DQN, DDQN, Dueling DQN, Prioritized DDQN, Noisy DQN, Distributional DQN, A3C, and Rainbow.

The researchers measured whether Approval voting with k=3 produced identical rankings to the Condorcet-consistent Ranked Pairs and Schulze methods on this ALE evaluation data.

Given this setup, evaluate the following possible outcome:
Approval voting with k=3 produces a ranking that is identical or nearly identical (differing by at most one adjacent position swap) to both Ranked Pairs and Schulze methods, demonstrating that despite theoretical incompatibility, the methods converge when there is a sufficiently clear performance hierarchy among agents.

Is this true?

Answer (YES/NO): YES